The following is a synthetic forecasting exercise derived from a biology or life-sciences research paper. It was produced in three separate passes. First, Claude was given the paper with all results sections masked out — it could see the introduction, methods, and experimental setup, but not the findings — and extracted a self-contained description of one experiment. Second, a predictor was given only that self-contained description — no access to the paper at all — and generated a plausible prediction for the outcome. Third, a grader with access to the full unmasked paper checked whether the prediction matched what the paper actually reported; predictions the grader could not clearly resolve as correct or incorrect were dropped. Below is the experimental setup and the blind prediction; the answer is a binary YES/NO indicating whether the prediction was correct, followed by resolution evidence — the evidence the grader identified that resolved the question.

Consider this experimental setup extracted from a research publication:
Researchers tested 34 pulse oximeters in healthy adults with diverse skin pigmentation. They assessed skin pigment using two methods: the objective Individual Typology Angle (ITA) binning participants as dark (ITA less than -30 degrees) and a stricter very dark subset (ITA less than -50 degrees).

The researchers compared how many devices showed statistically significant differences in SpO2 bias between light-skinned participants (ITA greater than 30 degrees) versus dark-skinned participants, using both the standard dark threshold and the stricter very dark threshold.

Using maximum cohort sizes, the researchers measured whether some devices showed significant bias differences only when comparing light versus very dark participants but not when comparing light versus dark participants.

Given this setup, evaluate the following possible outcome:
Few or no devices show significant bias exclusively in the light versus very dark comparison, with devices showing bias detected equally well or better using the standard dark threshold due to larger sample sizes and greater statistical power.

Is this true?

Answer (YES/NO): NO